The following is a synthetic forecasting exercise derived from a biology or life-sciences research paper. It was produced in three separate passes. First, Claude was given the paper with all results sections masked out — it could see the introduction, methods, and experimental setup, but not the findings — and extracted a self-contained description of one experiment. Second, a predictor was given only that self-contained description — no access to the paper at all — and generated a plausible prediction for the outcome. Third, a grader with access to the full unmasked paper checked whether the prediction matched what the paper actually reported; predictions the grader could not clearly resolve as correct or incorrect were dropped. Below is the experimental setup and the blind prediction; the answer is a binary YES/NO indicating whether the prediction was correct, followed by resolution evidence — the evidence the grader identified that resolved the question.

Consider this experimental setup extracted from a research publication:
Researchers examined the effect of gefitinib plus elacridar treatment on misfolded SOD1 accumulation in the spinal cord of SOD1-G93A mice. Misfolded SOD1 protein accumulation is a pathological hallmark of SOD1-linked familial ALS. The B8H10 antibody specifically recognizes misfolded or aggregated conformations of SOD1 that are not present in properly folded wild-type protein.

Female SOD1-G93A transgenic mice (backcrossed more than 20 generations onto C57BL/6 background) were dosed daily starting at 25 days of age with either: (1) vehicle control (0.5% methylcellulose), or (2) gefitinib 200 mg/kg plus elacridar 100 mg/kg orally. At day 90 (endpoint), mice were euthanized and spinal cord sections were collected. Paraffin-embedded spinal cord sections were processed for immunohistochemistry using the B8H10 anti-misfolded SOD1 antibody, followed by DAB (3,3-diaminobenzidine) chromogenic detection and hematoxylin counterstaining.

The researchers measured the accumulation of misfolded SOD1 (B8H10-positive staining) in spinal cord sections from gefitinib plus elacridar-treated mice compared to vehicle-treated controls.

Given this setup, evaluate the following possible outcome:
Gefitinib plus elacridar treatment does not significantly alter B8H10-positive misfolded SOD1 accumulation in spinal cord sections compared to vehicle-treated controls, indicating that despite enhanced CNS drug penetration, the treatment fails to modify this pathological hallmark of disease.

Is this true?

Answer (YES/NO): YES